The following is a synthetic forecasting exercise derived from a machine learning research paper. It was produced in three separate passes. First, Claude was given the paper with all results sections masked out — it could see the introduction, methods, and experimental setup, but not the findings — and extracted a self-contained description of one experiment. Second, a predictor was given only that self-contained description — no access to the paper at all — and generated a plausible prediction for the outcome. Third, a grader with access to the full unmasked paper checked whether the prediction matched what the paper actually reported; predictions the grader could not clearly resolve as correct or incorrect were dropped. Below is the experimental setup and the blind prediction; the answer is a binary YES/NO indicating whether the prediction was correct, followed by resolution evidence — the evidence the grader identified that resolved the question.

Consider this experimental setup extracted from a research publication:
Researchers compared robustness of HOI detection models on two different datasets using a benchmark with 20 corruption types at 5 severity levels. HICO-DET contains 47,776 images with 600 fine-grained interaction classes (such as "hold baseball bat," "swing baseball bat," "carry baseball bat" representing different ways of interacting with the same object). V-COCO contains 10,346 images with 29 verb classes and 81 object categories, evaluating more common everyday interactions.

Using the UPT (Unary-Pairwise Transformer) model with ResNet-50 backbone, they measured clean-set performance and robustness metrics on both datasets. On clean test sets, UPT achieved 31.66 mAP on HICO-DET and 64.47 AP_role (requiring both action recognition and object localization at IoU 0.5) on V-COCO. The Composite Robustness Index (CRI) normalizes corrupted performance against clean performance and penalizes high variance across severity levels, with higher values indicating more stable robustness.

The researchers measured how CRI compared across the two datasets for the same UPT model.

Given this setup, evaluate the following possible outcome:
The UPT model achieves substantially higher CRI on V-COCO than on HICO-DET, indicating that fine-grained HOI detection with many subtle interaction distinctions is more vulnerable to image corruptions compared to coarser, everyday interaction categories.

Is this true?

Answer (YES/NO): NO